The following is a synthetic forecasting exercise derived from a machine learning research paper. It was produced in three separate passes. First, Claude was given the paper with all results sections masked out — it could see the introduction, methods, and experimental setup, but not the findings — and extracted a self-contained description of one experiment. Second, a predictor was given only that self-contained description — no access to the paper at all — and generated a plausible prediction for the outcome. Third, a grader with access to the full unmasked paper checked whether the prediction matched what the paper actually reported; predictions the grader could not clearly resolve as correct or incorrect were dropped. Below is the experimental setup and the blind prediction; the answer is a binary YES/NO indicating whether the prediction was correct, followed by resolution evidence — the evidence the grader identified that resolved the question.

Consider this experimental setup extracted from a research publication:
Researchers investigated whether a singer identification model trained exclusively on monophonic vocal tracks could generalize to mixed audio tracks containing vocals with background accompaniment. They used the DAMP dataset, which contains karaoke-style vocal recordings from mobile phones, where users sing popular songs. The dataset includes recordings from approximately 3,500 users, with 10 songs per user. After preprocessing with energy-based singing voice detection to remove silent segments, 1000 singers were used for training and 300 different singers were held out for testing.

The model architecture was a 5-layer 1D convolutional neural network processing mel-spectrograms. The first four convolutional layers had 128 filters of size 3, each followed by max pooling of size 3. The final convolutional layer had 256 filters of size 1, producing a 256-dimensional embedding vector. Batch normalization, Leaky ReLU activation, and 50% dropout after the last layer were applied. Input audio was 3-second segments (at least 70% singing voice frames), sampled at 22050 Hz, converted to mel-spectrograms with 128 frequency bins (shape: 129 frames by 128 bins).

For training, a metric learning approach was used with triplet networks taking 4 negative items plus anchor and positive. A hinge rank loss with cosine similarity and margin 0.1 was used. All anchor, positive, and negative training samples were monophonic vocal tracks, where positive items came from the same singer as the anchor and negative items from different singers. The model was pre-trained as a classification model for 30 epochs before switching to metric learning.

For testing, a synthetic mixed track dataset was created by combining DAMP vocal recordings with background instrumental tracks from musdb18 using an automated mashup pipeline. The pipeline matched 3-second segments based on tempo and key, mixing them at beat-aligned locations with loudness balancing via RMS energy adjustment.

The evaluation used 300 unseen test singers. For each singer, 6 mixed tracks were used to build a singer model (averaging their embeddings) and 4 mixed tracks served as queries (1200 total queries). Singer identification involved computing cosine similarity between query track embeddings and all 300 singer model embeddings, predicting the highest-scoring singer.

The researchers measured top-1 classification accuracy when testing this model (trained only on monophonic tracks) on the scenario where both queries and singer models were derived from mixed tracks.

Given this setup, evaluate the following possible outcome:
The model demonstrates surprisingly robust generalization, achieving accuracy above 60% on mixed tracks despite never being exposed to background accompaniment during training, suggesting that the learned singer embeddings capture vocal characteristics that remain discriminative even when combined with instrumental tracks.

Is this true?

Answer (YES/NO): NO